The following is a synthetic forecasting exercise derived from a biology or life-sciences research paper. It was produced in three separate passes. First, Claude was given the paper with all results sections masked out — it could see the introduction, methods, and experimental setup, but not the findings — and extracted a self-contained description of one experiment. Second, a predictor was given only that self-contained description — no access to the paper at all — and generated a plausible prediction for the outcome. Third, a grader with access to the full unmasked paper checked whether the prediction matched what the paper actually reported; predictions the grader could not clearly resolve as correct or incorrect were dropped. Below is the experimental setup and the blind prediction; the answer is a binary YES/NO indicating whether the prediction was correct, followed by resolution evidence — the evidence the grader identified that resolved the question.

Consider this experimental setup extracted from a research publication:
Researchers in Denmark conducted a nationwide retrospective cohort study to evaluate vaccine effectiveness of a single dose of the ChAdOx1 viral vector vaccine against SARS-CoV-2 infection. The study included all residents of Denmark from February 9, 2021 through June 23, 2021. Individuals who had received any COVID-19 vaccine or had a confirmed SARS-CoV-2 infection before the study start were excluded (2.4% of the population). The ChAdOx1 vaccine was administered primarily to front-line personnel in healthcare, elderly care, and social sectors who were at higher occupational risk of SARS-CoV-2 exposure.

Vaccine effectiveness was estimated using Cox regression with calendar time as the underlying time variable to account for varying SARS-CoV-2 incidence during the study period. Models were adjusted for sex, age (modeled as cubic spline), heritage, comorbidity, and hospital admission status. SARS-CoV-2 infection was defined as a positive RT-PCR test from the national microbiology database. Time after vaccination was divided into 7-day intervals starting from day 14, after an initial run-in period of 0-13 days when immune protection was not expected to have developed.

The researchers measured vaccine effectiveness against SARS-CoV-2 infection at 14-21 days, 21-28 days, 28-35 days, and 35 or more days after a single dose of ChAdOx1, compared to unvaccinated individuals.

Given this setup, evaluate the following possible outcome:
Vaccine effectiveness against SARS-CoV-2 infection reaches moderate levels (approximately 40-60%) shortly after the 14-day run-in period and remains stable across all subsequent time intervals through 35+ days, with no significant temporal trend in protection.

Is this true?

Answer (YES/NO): NO